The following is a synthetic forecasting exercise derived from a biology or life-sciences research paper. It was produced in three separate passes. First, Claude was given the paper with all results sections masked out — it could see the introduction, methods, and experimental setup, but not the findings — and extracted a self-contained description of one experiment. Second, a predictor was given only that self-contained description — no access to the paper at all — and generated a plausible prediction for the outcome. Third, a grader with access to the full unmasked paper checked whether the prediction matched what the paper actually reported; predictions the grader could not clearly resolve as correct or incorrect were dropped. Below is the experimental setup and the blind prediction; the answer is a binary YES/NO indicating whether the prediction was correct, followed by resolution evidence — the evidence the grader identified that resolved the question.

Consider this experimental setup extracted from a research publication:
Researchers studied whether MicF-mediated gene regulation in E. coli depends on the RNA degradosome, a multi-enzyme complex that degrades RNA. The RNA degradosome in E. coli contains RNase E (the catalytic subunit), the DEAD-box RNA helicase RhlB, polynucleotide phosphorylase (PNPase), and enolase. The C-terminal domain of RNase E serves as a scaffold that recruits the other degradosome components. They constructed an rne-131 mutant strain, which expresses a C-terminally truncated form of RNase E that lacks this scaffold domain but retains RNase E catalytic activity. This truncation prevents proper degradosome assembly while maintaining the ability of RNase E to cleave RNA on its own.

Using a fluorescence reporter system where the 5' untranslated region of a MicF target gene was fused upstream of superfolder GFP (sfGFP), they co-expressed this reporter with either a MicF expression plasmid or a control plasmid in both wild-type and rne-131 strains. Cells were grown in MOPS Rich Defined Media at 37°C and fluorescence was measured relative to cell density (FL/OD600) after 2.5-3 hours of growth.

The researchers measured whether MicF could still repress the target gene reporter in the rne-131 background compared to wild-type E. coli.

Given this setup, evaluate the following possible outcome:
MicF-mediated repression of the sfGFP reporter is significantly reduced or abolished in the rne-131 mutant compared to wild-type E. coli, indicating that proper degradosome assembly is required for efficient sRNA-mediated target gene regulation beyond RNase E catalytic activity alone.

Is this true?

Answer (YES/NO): YES